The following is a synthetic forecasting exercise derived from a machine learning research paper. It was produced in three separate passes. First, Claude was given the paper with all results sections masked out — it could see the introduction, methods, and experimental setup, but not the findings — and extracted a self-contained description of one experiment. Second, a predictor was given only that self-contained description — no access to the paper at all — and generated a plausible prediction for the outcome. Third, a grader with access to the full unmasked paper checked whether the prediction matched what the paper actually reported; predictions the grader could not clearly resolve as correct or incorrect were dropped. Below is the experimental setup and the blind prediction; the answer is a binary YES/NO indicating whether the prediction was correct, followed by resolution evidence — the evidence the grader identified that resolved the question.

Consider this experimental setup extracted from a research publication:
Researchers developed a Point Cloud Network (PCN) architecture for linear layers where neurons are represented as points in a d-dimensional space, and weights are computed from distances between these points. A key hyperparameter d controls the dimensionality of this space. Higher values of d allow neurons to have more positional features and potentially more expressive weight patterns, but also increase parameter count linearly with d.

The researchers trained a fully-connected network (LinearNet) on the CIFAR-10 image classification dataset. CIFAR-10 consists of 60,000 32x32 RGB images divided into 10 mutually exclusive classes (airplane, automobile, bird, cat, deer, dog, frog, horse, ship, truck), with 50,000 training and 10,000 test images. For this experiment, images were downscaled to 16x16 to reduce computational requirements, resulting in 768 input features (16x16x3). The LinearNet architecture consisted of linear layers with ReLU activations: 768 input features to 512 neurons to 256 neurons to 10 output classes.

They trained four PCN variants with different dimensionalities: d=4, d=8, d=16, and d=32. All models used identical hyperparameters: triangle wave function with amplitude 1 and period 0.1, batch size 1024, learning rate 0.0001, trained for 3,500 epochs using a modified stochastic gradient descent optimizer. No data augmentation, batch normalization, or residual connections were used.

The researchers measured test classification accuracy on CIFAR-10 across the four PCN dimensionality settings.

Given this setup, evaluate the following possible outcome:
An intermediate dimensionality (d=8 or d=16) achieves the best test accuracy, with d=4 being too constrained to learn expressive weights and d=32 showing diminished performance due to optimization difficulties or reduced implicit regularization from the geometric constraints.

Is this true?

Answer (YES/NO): YES